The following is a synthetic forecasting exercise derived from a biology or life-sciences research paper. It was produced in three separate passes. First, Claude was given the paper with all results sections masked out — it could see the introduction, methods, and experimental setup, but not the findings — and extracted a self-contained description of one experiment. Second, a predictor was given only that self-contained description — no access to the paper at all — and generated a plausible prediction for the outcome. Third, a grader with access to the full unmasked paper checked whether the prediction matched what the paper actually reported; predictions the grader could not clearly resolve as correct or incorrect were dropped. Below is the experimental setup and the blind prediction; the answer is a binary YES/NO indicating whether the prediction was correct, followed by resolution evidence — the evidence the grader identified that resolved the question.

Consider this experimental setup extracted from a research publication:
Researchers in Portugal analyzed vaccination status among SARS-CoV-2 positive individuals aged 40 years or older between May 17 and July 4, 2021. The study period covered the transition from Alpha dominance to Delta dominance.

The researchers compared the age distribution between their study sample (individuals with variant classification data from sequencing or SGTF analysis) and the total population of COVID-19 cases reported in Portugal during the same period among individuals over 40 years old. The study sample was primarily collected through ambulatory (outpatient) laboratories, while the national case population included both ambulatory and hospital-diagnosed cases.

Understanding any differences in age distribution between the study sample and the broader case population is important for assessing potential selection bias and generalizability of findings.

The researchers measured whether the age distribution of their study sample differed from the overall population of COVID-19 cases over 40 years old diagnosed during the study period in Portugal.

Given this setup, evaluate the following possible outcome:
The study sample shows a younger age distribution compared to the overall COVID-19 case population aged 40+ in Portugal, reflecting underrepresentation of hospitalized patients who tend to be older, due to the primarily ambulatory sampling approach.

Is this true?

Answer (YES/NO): YES